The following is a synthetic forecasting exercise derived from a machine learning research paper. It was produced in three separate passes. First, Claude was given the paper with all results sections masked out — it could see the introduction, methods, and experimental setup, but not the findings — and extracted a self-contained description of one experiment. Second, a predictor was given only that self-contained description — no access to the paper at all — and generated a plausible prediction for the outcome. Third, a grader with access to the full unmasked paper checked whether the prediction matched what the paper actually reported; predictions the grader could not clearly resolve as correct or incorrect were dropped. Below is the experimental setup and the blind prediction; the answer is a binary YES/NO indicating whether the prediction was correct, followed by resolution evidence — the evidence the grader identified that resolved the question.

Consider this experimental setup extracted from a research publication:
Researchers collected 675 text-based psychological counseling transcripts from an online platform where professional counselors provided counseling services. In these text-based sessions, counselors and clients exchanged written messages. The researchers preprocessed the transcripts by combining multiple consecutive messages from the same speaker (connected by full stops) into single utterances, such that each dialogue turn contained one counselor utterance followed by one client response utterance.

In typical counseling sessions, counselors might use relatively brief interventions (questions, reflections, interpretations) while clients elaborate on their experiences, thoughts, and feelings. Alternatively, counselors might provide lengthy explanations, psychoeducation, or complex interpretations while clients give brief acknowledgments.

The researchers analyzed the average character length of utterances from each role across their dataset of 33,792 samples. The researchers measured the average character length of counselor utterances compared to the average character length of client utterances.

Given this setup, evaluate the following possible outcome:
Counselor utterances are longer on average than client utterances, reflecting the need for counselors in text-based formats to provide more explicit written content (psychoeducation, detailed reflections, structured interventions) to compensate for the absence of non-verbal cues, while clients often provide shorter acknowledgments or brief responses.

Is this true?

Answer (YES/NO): NO